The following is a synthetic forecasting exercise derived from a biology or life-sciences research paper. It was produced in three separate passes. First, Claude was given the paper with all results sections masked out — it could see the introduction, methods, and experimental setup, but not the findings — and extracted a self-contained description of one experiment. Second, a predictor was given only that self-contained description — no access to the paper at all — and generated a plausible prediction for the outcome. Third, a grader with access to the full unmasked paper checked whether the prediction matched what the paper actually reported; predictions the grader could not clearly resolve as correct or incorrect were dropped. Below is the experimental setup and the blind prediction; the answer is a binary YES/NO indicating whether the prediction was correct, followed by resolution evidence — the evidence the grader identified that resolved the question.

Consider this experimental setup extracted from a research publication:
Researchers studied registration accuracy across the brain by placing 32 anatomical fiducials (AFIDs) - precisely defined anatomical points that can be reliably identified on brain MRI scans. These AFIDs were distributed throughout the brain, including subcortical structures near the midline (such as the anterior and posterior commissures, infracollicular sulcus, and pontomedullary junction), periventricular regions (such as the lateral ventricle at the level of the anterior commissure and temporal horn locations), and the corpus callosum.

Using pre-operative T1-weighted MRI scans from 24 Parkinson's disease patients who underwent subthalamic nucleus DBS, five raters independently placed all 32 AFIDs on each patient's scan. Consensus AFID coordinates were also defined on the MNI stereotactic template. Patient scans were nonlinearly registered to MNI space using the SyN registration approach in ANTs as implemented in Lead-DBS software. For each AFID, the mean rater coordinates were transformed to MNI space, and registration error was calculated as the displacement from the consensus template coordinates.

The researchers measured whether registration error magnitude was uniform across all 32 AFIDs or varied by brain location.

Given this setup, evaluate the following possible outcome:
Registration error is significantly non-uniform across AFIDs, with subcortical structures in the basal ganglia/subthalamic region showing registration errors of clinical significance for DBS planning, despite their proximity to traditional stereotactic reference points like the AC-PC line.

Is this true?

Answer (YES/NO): NO